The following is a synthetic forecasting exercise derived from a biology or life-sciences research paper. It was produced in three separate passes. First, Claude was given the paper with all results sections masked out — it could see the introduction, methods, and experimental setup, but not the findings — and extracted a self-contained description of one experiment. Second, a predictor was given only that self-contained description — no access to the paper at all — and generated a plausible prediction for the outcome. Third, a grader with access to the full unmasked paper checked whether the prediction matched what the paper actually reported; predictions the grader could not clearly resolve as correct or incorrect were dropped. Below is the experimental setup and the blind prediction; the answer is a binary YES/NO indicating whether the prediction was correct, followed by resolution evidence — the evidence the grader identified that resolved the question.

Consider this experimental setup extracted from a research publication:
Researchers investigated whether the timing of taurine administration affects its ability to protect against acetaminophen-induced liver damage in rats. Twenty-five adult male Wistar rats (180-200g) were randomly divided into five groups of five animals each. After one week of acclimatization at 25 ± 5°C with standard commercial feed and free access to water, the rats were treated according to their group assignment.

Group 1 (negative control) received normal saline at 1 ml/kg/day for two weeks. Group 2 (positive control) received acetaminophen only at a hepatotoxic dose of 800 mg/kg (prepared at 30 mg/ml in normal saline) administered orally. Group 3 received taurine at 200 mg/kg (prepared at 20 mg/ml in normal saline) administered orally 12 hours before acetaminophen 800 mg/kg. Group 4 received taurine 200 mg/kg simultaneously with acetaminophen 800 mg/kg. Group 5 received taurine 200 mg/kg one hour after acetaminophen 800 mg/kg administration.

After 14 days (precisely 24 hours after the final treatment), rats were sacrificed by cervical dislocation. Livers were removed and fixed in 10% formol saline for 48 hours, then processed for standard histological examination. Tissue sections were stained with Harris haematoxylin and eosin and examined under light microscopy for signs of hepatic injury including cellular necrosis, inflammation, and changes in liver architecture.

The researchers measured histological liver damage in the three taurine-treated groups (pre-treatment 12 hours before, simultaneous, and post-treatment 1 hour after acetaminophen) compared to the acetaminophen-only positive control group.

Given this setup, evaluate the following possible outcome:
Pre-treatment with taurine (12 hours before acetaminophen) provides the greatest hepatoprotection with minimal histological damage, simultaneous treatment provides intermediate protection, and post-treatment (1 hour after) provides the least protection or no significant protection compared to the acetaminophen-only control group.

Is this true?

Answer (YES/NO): NO